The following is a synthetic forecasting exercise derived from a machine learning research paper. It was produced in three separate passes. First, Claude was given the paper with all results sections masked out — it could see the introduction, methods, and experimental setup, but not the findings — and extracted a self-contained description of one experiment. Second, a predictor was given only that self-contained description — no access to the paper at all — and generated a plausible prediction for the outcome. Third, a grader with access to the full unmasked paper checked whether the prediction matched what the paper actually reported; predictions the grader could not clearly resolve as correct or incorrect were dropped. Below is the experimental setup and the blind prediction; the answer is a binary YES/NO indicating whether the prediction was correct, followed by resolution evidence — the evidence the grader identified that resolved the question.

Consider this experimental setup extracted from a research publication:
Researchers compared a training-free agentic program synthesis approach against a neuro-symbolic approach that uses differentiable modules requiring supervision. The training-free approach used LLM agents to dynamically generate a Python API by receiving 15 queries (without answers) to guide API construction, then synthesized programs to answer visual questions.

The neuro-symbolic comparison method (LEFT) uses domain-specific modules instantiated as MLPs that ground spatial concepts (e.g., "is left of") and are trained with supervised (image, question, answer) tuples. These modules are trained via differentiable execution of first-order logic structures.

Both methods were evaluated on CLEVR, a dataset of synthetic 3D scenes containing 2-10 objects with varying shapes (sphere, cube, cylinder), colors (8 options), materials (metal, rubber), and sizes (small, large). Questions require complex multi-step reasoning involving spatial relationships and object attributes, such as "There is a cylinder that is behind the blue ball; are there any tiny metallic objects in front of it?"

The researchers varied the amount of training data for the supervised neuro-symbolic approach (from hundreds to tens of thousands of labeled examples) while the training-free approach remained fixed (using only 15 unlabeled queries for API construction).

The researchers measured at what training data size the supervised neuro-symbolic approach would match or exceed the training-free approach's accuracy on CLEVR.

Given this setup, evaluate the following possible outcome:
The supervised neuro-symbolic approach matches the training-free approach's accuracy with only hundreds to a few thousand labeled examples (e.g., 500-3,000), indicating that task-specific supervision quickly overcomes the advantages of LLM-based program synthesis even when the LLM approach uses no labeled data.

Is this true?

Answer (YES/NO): NO